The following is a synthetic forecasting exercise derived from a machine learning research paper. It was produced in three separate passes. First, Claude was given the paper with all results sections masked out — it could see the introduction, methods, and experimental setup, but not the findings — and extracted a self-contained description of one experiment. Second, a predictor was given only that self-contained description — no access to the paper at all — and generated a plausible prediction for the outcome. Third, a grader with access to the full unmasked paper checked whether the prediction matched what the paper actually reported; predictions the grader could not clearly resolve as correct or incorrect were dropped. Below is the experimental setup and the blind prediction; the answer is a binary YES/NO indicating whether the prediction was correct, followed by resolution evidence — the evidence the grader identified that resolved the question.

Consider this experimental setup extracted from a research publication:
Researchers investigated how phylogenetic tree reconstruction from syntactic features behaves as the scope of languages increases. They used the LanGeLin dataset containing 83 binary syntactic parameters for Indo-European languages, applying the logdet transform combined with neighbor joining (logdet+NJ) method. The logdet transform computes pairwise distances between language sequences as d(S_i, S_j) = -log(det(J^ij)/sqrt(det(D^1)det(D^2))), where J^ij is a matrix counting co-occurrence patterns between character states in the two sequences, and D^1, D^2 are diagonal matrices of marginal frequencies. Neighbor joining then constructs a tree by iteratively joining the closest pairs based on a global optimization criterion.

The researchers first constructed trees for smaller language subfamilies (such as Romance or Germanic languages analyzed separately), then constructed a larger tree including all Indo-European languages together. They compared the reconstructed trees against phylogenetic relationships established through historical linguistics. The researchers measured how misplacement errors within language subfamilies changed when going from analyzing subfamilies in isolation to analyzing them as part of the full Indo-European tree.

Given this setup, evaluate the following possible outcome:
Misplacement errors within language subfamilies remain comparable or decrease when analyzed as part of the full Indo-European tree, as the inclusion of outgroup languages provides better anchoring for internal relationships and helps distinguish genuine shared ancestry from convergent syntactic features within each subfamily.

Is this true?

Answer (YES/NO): YES